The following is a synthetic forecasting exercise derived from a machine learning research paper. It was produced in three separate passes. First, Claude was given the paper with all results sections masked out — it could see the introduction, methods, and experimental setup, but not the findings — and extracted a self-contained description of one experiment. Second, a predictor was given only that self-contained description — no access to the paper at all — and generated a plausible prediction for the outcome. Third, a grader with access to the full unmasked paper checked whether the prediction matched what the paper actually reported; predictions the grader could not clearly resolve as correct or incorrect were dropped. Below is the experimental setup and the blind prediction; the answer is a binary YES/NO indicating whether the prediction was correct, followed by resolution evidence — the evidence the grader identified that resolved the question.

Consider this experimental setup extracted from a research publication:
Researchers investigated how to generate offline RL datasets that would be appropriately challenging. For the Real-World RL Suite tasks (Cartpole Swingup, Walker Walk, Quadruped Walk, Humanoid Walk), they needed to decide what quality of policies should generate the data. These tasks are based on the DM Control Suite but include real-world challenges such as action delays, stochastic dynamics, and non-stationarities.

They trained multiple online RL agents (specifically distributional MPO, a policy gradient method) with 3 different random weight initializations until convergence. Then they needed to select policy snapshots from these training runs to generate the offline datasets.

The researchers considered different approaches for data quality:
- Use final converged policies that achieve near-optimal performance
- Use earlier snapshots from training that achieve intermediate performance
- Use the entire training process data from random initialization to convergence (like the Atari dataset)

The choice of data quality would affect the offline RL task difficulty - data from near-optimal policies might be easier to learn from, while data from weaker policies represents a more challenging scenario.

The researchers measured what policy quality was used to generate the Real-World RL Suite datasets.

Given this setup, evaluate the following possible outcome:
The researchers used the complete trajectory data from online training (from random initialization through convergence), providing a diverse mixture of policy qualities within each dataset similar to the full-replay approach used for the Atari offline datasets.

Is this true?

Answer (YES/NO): NO